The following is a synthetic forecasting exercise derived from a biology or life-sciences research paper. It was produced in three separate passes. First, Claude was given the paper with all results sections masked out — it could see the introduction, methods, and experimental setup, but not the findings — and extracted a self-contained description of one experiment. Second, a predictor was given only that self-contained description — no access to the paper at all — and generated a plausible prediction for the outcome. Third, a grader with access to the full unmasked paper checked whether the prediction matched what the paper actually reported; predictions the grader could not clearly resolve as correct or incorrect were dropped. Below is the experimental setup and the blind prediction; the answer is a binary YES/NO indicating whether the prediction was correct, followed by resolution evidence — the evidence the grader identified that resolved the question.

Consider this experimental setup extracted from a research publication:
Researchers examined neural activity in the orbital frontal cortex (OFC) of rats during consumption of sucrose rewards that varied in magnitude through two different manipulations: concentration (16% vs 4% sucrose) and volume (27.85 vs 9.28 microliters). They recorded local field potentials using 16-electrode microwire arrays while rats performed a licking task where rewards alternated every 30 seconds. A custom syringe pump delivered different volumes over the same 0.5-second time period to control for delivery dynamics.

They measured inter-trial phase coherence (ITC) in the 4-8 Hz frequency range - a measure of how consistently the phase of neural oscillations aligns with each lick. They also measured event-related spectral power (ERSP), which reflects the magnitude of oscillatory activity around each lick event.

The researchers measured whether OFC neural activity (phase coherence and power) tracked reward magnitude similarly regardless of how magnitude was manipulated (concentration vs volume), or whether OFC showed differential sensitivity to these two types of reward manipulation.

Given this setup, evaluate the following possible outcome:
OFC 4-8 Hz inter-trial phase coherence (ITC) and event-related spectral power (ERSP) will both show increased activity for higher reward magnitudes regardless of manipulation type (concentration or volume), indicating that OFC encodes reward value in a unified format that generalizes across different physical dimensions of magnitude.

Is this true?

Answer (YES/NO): NO